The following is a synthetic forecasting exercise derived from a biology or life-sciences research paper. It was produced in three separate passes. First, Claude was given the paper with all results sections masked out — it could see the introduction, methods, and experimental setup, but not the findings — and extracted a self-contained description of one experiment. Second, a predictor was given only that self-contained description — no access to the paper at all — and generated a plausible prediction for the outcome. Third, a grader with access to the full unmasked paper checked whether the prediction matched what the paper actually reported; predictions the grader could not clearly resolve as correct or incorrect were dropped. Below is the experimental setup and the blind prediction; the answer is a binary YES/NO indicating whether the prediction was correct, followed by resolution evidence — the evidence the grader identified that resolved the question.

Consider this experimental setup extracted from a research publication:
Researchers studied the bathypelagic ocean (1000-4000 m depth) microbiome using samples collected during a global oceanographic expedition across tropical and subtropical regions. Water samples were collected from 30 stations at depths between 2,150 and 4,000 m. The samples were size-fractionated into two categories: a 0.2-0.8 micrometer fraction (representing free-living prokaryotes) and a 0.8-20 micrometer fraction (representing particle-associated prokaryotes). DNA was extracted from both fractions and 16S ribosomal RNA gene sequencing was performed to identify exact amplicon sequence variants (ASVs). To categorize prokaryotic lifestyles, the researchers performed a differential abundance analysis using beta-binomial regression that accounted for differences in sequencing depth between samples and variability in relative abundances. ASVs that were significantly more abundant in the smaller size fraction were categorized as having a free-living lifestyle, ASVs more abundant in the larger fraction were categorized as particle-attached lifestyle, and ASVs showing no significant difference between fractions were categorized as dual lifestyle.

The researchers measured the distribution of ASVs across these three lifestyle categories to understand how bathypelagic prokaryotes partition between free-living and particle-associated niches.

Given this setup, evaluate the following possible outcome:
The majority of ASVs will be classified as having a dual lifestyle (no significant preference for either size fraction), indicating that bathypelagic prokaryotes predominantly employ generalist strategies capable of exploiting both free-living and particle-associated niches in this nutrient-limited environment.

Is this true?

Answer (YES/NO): YES